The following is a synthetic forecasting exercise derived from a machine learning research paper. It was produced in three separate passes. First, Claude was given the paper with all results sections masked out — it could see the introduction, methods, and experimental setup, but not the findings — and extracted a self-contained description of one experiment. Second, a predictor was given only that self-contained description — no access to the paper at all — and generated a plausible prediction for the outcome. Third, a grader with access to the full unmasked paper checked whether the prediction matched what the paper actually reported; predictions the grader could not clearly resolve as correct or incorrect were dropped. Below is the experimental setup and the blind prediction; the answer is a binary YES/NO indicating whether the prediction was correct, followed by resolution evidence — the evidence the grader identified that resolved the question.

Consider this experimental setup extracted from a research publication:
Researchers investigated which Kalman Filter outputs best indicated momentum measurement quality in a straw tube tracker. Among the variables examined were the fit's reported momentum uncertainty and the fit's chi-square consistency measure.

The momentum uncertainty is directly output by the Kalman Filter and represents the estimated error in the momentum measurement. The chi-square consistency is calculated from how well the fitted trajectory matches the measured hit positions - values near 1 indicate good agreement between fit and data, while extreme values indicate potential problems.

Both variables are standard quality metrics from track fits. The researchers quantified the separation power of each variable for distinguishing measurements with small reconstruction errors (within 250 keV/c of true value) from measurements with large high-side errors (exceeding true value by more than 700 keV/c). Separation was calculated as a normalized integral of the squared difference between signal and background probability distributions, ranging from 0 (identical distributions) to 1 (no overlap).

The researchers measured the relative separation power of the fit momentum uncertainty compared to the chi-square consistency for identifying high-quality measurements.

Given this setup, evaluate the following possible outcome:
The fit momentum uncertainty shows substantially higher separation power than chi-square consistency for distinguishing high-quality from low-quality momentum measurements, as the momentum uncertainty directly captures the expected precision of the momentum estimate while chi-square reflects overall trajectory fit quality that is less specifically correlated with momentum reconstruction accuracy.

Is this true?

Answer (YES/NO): YES